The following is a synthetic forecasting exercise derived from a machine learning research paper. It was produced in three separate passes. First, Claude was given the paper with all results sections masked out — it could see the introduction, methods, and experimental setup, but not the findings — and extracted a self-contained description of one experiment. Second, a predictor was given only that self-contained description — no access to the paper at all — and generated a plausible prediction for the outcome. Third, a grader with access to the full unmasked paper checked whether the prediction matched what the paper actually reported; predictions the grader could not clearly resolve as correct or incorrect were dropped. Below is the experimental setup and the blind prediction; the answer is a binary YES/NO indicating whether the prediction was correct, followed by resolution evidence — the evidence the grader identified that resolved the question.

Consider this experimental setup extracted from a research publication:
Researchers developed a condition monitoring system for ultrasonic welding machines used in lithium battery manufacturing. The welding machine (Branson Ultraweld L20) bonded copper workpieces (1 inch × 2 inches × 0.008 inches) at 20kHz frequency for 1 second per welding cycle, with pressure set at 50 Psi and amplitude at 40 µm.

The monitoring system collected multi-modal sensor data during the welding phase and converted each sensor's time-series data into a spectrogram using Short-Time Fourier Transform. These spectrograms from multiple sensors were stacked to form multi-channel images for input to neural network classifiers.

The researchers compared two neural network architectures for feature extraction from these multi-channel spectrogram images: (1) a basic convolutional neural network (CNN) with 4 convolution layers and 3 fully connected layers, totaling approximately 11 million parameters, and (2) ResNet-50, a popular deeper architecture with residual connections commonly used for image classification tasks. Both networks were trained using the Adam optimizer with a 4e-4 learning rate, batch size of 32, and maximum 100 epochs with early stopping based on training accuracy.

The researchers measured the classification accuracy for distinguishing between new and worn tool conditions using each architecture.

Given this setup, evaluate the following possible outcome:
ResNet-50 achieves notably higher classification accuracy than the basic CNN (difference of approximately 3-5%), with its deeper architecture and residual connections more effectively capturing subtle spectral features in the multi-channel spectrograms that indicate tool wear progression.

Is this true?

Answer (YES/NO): NO